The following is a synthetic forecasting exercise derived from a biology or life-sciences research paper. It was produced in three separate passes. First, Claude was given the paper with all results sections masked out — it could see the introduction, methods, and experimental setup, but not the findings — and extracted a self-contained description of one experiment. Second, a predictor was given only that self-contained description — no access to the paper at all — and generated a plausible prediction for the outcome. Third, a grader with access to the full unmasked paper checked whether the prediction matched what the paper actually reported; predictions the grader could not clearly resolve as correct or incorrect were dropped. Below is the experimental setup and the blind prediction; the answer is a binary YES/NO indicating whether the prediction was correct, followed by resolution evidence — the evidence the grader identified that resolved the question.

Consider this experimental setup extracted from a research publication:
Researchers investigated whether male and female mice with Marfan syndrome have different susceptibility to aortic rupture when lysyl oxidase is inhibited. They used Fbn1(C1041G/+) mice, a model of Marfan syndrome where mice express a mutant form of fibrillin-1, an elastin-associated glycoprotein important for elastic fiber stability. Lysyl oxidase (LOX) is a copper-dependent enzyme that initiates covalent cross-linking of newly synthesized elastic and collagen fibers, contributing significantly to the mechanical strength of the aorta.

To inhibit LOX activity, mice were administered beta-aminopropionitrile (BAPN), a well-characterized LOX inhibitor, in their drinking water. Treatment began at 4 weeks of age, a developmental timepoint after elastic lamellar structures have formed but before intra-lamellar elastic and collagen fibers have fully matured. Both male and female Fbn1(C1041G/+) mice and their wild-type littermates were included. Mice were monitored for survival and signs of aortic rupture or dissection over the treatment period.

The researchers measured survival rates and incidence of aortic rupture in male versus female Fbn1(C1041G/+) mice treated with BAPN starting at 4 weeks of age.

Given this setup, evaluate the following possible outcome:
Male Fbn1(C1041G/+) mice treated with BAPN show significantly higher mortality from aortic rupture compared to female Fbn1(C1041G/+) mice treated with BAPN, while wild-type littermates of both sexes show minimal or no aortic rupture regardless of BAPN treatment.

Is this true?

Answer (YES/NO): NO